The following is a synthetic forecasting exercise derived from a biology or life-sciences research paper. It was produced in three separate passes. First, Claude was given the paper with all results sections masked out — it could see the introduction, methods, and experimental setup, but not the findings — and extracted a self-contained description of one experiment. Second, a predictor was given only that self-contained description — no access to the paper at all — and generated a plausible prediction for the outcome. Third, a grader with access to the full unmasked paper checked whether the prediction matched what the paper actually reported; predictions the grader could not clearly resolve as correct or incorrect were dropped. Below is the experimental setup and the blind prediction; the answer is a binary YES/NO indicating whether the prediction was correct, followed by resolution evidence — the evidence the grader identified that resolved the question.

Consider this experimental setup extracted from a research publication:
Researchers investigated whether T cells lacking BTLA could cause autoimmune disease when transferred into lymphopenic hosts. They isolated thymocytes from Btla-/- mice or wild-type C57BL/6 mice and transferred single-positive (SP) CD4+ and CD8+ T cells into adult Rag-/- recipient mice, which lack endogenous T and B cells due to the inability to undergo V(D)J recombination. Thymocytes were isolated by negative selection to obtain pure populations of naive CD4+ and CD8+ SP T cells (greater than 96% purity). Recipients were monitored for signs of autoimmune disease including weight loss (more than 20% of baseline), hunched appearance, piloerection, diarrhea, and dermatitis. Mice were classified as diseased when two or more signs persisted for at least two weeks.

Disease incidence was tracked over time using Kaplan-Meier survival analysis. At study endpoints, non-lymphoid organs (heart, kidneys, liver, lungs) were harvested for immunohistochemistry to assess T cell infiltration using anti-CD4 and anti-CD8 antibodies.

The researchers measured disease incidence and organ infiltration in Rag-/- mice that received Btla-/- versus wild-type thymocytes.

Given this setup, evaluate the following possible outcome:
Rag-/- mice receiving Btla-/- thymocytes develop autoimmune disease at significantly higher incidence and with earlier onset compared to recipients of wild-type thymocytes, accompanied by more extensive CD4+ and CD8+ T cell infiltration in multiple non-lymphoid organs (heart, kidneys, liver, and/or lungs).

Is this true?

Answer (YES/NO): NO